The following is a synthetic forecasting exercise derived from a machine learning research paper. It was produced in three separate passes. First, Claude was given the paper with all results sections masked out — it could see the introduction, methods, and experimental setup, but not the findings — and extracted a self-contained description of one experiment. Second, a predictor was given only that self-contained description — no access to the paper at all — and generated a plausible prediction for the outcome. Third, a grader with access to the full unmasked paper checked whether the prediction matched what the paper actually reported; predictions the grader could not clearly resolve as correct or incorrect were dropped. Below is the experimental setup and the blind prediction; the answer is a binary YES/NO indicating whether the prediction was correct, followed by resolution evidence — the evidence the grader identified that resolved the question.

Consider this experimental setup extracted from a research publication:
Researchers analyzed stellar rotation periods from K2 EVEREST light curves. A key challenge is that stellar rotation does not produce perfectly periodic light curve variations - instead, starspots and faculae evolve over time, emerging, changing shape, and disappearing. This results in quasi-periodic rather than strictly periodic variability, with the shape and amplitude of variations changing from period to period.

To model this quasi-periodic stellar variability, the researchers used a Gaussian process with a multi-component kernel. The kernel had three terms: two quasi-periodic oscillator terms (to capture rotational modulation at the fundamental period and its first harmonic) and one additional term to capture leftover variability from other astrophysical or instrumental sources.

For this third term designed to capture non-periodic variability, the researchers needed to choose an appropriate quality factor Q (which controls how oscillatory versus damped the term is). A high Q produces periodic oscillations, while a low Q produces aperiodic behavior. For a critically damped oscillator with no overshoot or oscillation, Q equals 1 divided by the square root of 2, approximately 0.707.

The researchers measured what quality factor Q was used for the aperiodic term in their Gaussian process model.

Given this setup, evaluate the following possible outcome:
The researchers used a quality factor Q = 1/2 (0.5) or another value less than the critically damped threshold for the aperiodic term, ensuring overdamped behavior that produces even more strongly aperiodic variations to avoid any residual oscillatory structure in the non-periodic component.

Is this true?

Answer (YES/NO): NO